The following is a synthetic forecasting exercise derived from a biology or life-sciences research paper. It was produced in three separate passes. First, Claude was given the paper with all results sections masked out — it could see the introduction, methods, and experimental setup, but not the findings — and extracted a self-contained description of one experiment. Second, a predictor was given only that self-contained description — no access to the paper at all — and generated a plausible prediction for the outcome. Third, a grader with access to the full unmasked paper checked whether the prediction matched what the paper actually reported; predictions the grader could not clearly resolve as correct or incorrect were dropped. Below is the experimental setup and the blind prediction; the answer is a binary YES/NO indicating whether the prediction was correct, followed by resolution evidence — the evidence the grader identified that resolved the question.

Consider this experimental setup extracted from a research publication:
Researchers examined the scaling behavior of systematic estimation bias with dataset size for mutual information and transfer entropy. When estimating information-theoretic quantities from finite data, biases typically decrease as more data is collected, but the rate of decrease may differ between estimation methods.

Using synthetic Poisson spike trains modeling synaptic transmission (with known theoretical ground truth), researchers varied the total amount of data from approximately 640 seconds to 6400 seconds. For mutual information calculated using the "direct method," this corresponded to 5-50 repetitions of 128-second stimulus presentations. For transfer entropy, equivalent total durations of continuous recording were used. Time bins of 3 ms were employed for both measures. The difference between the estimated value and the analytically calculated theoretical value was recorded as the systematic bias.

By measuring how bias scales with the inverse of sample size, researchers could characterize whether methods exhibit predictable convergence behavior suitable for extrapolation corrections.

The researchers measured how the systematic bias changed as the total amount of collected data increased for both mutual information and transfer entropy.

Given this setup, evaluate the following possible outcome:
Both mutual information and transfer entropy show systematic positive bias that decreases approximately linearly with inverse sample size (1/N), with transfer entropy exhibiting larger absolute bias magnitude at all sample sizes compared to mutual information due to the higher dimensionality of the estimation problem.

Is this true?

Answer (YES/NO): NO